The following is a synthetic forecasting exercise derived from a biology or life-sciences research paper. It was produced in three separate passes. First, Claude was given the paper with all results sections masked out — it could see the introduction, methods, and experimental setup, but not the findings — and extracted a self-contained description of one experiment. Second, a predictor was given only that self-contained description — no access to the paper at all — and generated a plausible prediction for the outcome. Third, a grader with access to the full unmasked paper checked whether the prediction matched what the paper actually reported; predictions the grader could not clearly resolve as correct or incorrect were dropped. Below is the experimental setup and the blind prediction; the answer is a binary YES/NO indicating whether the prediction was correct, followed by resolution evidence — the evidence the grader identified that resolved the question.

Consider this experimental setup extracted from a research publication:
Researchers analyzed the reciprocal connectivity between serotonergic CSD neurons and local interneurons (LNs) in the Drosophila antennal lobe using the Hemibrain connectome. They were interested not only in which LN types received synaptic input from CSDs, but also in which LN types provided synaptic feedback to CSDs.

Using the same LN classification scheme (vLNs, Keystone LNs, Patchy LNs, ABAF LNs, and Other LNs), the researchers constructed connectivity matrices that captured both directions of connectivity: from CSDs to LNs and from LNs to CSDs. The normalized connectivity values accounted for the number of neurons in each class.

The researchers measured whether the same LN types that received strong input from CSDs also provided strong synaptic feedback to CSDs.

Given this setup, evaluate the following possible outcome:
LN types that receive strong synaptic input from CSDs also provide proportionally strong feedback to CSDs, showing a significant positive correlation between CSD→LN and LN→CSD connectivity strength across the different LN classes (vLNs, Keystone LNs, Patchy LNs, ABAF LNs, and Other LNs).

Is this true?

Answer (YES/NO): NO